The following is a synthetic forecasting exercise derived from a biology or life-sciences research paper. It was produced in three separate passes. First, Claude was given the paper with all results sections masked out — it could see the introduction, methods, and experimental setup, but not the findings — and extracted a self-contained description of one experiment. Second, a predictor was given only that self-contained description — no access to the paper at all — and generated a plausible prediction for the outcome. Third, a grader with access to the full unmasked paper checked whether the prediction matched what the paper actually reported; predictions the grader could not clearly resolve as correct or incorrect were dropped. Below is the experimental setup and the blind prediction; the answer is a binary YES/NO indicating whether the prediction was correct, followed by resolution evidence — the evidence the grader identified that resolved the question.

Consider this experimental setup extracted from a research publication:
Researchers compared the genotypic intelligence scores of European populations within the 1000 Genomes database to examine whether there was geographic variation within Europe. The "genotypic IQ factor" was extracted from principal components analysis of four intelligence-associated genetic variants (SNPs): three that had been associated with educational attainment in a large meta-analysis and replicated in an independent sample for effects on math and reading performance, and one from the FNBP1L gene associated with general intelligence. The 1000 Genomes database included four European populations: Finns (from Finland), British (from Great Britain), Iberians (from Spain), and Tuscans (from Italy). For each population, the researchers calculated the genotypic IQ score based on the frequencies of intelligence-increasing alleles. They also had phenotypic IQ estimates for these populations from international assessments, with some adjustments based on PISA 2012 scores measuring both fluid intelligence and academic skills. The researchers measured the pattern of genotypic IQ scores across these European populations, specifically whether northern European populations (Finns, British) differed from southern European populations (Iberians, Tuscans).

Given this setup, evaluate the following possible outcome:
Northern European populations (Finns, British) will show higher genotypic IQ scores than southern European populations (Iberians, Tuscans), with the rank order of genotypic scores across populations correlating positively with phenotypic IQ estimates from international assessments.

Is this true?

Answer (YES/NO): YES